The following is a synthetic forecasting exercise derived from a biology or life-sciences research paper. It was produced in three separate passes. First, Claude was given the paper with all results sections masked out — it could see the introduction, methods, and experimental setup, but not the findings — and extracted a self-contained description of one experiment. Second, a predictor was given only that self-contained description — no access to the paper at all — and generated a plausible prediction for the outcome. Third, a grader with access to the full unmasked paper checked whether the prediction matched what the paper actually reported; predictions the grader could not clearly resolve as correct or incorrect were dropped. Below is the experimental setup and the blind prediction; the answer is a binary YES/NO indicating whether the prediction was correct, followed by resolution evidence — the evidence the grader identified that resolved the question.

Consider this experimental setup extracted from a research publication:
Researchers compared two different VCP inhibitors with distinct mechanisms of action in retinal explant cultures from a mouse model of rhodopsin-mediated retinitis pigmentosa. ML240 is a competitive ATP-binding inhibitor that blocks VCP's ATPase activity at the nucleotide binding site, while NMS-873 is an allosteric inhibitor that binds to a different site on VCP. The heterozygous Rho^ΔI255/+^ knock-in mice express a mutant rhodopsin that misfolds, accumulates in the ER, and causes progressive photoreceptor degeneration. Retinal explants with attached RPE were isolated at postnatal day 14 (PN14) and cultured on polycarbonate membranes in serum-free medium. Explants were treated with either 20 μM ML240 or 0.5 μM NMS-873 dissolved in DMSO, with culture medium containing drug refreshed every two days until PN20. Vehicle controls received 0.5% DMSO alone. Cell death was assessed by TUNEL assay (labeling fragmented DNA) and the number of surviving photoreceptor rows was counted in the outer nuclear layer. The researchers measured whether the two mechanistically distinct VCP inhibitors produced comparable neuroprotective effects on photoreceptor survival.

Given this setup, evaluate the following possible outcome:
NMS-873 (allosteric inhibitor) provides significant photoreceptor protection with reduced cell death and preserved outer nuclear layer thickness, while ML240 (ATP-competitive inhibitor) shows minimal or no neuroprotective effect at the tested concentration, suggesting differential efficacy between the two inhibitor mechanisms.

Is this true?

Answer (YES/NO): NO